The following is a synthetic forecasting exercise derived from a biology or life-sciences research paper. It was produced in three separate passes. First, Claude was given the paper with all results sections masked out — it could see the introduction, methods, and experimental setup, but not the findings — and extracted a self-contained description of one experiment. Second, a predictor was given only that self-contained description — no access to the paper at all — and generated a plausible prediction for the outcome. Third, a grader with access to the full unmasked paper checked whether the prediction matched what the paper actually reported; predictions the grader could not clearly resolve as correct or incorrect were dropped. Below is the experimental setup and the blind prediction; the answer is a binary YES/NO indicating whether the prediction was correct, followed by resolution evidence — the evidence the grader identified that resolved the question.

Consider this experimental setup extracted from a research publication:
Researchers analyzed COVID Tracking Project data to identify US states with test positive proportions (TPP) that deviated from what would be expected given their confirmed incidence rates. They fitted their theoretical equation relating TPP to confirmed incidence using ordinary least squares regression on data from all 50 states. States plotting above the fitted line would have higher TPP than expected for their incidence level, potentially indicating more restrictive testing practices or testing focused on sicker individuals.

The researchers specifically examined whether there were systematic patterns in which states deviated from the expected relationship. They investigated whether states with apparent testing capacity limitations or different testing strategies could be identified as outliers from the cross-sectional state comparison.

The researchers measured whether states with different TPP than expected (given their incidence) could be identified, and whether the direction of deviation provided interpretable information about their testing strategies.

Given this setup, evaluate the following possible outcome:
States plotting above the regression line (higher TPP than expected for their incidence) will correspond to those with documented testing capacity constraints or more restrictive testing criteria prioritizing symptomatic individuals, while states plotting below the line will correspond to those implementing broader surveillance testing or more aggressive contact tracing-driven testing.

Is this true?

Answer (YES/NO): NO